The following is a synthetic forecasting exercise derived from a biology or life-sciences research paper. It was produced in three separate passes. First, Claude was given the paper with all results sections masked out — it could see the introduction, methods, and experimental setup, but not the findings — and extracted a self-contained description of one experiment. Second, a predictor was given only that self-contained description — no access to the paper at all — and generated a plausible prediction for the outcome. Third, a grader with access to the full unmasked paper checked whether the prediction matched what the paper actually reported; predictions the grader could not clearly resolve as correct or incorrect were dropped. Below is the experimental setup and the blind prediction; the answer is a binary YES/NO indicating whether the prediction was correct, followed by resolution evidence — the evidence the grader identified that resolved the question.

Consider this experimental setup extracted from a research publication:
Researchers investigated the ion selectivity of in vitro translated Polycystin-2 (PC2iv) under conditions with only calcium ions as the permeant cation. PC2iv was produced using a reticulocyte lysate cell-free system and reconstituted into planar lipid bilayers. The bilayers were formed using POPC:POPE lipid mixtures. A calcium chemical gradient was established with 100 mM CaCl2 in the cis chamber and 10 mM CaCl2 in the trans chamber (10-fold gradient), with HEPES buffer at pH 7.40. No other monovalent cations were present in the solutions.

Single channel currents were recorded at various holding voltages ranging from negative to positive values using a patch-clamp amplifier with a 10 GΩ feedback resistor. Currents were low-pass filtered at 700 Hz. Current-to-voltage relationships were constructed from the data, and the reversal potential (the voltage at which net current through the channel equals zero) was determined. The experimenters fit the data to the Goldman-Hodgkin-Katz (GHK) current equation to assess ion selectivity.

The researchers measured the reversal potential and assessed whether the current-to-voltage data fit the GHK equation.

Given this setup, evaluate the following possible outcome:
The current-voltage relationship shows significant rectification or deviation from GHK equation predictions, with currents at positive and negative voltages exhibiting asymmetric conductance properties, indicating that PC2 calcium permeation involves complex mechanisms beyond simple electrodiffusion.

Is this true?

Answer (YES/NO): NO